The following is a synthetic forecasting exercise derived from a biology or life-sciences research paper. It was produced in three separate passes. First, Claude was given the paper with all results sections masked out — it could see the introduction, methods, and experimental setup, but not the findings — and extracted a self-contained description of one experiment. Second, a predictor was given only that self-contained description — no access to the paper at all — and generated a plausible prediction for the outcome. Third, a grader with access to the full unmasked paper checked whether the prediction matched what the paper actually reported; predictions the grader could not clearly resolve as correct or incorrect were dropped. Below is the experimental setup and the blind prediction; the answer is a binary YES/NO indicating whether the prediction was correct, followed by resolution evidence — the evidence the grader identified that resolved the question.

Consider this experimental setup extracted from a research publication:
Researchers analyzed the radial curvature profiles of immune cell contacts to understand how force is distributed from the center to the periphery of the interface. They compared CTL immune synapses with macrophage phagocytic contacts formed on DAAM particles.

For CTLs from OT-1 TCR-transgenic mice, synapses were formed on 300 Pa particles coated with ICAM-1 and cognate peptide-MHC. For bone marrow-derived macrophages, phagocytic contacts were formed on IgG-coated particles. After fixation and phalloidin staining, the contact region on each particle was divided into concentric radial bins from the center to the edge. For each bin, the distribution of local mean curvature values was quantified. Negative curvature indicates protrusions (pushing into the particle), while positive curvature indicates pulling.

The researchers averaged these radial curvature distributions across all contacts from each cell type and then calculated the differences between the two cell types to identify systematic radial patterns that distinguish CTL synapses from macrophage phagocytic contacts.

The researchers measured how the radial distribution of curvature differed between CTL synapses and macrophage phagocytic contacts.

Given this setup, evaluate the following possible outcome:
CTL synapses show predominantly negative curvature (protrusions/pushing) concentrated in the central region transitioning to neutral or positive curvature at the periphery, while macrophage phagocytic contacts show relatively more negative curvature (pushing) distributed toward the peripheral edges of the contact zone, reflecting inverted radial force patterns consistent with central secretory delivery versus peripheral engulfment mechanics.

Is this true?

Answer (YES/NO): YES